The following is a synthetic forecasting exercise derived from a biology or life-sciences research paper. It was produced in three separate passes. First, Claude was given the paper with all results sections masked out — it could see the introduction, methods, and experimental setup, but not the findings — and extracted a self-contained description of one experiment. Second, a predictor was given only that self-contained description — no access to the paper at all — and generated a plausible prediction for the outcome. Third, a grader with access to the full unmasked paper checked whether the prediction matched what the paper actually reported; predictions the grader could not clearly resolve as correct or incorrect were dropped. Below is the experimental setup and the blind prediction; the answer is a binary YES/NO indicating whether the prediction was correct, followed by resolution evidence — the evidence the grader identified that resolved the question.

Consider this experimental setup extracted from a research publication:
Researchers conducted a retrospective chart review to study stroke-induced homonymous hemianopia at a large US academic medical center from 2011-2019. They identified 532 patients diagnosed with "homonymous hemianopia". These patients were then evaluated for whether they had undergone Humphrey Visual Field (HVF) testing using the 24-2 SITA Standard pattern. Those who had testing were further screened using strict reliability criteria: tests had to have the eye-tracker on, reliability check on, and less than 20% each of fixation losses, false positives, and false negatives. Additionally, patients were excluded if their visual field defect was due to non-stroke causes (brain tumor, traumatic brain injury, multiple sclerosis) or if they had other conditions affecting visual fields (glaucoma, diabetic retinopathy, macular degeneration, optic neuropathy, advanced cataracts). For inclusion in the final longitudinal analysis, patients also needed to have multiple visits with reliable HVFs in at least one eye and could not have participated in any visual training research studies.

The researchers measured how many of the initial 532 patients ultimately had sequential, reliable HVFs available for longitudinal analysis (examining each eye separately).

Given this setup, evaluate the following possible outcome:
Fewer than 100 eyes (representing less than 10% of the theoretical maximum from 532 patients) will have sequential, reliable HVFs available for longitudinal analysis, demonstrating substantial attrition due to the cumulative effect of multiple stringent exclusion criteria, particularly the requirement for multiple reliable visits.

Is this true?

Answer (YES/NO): YES